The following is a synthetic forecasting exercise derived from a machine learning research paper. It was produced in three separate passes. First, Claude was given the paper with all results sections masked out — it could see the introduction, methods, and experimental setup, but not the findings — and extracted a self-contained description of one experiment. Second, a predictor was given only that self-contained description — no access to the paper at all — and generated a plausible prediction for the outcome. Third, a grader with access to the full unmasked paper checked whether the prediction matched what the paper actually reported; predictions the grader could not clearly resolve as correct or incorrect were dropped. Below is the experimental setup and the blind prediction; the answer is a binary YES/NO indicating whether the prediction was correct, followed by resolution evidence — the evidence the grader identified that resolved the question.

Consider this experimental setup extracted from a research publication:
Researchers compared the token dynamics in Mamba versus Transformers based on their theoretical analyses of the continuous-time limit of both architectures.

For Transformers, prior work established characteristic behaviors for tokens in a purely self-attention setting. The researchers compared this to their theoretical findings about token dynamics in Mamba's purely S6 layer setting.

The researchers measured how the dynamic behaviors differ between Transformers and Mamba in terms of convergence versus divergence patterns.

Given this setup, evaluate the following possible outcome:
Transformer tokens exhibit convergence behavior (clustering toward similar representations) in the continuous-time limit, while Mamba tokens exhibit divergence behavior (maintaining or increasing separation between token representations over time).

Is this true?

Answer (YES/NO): NO